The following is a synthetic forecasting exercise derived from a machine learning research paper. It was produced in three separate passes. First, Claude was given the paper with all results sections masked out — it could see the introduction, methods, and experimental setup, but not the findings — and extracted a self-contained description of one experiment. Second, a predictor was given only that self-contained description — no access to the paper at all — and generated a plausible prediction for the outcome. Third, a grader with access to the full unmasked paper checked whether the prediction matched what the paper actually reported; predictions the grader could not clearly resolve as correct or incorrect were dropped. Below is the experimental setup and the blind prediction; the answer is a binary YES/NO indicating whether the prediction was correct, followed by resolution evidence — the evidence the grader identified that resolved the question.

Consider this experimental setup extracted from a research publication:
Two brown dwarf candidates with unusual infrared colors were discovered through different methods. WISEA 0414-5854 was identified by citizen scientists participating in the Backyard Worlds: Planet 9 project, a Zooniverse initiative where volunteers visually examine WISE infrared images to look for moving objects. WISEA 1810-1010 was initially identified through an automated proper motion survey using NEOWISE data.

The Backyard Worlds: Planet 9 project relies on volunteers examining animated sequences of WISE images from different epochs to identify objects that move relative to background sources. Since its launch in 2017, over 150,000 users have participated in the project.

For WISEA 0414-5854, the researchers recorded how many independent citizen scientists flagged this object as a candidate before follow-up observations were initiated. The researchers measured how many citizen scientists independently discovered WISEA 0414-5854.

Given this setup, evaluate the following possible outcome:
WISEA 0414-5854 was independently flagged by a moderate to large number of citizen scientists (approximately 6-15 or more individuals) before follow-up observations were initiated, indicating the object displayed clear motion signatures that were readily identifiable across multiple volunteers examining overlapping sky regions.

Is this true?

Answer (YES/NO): NO